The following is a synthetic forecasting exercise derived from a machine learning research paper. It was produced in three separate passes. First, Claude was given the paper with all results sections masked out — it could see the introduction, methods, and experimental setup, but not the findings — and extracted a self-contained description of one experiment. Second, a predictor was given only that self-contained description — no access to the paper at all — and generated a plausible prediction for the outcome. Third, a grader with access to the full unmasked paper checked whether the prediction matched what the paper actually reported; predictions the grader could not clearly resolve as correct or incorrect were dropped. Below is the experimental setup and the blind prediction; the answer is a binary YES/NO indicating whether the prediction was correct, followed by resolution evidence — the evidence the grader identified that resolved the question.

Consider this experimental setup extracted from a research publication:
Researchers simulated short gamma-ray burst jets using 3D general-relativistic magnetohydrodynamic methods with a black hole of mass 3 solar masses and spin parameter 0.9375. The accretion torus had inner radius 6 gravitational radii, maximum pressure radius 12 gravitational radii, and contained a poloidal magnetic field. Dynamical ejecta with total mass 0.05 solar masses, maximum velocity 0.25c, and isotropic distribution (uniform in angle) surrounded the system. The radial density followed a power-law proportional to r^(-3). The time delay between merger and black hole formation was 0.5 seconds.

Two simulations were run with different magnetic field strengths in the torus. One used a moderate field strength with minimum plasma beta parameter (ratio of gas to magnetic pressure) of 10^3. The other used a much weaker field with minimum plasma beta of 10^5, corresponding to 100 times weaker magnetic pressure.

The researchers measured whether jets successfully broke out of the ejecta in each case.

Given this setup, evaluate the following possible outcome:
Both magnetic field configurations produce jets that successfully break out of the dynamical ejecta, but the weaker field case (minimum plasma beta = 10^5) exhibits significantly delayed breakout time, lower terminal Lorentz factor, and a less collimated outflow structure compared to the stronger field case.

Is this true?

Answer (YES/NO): NO